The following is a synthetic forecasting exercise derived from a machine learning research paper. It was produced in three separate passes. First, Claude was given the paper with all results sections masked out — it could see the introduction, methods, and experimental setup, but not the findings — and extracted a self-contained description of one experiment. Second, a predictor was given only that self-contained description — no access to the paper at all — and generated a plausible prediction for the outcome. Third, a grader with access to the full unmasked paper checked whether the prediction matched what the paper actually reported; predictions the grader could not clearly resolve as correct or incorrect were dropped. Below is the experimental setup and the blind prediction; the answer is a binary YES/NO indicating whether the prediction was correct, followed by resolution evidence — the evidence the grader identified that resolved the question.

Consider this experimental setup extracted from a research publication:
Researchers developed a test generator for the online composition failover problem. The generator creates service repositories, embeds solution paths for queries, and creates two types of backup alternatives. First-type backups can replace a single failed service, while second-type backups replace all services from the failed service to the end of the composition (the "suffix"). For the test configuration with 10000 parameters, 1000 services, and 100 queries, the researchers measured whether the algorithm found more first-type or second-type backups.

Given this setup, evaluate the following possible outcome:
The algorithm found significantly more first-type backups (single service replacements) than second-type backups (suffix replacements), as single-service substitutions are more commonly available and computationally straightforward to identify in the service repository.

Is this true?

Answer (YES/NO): YES